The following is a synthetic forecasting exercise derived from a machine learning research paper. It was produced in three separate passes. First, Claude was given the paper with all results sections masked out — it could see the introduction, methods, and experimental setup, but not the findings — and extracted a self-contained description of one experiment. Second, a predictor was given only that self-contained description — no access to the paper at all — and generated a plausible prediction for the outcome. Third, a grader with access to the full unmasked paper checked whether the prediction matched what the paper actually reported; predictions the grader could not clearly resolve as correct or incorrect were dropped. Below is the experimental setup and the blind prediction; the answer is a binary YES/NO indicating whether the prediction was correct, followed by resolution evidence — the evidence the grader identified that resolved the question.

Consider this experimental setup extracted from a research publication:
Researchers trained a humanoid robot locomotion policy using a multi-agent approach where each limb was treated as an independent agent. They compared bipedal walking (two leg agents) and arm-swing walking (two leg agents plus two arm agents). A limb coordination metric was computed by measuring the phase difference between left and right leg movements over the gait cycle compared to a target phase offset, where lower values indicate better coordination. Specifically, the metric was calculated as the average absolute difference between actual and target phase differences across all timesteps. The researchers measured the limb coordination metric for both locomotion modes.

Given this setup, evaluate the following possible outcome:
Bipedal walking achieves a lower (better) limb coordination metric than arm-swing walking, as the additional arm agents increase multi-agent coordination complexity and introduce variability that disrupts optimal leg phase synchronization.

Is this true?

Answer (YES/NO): NO